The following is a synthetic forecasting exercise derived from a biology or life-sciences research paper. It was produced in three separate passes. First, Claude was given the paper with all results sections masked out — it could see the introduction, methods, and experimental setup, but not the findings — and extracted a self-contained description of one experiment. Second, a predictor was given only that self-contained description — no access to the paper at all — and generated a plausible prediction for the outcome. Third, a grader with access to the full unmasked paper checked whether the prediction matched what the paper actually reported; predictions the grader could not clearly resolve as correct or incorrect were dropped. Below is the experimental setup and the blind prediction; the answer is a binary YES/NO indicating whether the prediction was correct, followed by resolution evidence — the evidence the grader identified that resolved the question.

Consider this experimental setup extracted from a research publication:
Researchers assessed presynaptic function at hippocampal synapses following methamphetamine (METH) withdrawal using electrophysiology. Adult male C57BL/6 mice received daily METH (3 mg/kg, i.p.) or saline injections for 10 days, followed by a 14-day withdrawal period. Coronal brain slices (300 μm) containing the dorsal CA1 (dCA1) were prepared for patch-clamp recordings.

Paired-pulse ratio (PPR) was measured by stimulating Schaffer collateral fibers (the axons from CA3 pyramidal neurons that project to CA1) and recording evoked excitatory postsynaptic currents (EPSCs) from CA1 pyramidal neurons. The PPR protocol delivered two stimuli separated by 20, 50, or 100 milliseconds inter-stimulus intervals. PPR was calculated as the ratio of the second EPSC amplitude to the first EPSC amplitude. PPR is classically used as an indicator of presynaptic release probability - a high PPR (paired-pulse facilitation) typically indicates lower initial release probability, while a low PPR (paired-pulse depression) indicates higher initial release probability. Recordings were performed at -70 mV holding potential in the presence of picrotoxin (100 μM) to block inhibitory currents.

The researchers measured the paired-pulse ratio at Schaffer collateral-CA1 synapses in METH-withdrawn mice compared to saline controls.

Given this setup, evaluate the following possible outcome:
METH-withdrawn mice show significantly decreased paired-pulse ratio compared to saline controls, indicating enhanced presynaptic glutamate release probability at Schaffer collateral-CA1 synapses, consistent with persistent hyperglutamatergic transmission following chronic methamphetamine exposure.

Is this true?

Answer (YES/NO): NO